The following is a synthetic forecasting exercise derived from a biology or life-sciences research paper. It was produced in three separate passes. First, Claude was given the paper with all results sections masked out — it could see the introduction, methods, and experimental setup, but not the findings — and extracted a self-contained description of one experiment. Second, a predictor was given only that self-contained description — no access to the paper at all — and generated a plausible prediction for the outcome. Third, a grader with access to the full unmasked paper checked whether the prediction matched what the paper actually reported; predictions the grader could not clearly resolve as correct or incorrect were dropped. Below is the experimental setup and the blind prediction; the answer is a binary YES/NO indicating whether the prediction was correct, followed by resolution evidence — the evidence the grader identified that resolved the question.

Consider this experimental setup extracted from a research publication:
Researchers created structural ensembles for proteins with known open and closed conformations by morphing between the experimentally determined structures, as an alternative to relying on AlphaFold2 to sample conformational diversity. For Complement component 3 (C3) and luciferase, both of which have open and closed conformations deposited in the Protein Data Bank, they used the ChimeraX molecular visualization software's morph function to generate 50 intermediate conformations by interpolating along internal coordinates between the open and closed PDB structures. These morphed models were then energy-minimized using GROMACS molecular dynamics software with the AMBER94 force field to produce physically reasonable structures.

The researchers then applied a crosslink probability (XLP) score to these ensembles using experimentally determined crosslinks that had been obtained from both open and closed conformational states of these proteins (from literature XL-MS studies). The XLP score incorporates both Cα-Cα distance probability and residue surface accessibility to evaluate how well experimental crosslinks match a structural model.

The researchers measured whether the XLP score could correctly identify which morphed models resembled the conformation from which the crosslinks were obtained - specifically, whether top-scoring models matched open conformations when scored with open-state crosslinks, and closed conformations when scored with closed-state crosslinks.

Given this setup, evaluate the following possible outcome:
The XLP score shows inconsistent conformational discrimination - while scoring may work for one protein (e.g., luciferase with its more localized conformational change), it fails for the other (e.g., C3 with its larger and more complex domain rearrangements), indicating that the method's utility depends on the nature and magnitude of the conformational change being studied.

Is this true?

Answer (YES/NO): NO